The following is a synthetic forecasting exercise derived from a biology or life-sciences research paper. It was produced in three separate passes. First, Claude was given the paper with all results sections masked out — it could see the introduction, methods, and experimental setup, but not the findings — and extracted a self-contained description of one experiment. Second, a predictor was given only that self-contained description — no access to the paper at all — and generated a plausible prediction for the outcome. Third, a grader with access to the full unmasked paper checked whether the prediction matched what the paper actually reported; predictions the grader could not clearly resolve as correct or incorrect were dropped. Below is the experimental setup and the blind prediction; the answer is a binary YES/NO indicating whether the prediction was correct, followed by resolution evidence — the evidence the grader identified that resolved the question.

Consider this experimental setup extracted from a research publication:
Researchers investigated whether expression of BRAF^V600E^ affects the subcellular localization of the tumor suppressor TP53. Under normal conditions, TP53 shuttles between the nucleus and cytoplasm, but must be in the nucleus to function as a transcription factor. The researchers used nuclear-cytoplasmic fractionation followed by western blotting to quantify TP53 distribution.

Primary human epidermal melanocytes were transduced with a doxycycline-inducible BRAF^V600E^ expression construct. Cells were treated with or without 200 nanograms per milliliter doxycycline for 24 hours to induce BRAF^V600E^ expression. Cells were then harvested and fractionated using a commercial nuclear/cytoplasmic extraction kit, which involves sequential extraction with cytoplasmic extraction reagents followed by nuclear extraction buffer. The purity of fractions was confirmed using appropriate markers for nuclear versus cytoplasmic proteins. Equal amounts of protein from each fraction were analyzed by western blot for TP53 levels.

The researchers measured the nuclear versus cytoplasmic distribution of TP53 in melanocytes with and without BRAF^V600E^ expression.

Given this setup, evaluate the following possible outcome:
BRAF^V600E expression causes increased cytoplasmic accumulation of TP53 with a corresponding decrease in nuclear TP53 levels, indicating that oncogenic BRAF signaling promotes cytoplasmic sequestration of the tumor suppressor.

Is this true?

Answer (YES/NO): YES